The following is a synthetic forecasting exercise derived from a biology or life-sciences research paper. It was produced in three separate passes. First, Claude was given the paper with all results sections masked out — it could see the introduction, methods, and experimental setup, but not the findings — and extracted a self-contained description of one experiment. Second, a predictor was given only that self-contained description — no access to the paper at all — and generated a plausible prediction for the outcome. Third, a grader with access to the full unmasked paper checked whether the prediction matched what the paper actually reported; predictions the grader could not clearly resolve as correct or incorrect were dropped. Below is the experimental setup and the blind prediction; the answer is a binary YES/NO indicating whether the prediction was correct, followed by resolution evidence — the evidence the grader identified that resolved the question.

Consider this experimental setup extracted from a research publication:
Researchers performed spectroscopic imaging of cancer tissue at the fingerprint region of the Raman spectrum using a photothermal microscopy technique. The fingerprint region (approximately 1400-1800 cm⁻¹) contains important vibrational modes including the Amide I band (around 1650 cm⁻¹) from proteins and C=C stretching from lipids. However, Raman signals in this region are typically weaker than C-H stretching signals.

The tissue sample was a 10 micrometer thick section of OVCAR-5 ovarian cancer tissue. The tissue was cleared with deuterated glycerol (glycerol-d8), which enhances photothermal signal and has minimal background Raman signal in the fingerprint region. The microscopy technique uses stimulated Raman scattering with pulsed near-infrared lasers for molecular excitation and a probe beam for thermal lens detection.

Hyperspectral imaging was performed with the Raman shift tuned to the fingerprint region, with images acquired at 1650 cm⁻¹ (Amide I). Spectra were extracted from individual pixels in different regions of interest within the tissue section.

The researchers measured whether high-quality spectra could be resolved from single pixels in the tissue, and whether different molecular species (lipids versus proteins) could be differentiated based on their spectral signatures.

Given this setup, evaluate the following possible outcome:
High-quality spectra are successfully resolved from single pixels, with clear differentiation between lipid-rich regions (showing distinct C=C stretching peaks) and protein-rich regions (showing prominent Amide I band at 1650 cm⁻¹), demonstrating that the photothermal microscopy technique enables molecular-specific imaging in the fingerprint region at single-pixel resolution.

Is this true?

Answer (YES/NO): YES